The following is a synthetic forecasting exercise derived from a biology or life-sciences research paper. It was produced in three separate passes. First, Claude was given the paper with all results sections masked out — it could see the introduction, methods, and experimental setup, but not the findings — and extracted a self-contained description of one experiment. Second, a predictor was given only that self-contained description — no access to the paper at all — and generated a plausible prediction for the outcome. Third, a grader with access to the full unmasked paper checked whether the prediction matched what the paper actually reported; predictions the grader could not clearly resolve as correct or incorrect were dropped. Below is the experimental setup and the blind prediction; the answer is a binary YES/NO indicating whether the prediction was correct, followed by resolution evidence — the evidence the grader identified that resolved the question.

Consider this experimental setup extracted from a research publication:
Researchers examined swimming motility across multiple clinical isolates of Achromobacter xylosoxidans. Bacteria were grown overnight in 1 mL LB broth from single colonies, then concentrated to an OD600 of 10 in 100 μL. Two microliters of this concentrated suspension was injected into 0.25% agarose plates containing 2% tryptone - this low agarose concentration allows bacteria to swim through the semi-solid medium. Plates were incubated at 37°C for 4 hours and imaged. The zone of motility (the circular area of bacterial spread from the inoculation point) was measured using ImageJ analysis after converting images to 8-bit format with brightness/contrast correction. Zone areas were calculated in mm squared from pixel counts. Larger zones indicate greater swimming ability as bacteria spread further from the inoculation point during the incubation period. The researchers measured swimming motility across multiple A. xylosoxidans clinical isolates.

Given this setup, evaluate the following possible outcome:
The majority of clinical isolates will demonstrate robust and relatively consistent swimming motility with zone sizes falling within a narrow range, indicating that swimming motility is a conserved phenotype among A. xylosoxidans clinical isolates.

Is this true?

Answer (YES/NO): NO